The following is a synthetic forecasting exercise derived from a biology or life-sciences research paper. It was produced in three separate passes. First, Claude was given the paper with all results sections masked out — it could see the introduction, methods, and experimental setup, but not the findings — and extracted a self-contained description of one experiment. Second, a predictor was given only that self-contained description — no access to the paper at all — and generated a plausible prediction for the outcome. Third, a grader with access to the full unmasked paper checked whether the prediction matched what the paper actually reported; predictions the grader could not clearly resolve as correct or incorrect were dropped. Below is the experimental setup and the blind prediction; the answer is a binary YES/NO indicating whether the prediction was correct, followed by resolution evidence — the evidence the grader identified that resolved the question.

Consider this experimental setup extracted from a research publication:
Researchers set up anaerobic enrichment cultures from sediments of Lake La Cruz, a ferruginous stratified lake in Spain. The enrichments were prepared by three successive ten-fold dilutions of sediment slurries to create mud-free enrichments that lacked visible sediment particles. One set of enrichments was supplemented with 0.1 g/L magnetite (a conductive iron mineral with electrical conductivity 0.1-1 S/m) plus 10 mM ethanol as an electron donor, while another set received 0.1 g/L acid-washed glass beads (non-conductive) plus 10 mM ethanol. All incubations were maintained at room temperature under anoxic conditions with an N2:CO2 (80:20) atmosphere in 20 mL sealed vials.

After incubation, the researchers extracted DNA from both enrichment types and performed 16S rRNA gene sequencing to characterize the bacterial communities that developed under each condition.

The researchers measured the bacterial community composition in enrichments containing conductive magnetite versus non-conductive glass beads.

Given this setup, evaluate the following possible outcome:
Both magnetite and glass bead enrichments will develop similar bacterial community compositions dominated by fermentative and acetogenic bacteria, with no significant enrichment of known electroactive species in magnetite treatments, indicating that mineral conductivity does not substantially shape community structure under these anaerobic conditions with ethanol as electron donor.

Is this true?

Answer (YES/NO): NO